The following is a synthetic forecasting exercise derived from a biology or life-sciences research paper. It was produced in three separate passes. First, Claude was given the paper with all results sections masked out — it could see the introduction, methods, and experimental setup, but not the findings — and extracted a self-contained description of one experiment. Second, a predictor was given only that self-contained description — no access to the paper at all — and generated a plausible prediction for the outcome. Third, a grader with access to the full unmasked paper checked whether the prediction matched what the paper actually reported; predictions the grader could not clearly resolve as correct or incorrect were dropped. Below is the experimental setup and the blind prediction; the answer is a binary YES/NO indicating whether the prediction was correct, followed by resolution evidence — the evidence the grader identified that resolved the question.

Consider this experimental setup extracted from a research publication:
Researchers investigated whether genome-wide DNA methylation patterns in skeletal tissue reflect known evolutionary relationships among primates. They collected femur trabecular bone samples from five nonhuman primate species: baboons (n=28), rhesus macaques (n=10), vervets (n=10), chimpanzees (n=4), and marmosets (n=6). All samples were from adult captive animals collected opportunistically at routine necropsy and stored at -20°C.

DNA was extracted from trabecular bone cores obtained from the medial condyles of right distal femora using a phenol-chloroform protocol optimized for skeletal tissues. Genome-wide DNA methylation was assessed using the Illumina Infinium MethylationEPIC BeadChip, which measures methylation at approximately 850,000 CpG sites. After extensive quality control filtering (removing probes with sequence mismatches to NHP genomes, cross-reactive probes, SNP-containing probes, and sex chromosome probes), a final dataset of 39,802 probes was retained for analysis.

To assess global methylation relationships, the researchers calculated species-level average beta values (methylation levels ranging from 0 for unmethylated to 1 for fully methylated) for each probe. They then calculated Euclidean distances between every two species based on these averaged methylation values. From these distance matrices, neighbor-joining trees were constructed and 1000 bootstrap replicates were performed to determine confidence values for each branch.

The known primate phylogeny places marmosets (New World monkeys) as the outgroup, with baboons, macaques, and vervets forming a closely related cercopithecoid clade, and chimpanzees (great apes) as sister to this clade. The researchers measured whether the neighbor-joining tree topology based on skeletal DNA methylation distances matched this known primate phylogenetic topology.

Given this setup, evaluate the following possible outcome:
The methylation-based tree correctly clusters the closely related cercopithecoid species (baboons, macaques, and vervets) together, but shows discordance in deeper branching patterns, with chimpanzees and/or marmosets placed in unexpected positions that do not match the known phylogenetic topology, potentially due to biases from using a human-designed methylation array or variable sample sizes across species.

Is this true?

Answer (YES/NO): NO